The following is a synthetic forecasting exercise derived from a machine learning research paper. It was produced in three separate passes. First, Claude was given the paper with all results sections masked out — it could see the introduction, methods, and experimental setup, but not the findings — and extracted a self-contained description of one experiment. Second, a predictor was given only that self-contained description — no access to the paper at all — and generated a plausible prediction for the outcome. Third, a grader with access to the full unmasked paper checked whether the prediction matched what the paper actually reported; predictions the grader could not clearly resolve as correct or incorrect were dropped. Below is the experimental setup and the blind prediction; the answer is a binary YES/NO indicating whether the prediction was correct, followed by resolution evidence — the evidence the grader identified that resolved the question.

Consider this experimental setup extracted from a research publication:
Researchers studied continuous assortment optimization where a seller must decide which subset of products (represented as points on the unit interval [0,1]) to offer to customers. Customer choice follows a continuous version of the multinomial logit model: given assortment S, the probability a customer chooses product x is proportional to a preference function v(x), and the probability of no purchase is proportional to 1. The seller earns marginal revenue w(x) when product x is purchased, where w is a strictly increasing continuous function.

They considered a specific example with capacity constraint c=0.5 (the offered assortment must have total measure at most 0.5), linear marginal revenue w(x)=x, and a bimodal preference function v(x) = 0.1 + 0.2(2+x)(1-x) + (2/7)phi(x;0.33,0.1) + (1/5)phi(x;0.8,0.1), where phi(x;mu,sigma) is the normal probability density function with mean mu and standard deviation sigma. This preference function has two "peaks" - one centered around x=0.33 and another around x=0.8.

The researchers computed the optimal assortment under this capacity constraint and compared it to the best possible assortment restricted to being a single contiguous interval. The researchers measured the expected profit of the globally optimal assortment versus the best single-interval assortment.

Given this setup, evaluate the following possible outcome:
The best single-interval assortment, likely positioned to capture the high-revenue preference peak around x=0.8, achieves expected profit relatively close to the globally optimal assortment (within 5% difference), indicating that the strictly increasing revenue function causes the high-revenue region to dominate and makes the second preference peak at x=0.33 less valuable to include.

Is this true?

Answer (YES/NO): NO